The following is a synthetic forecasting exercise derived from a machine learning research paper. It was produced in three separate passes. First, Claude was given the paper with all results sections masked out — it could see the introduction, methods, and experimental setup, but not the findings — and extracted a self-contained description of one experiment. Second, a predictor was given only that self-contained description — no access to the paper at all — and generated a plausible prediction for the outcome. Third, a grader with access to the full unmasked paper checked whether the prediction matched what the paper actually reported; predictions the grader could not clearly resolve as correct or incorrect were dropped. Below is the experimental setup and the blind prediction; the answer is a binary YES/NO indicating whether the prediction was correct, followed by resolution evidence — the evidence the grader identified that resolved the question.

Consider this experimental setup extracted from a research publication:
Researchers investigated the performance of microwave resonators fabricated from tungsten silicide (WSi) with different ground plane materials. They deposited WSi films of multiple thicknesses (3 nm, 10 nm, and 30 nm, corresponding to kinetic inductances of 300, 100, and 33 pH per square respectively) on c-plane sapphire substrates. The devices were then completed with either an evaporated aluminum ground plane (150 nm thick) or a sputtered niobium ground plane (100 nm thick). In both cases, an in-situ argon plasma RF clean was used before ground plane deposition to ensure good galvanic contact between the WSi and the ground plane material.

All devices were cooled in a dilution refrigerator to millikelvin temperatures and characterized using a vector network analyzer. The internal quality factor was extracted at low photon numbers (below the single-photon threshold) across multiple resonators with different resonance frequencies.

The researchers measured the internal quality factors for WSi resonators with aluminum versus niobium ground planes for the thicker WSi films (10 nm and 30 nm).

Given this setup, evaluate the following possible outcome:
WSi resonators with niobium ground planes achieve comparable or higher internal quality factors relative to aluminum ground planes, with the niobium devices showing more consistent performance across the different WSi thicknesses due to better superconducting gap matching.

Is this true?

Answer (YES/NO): NO